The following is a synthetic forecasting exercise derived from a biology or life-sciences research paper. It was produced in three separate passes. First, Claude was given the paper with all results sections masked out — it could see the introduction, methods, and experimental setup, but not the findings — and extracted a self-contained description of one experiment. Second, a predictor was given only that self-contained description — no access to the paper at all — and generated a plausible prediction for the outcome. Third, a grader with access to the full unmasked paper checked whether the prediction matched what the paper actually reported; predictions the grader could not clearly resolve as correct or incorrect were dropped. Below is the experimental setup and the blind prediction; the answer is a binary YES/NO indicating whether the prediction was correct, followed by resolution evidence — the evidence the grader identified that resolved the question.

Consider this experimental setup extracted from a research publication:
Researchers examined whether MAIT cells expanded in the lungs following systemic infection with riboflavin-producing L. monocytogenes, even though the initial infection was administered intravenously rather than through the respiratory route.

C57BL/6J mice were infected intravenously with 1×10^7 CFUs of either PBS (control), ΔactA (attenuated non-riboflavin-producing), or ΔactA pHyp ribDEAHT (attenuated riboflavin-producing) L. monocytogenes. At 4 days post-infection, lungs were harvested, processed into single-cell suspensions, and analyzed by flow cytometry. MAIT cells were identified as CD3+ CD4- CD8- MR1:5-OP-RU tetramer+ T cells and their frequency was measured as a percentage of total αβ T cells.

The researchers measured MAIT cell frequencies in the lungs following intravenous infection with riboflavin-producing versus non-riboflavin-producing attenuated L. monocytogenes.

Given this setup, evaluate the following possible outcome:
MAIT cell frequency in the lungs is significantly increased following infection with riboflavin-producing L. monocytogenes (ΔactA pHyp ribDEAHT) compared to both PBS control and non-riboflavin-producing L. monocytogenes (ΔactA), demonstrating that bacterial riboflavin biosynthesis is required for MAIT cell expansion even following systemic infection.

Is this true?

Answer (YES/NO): YES